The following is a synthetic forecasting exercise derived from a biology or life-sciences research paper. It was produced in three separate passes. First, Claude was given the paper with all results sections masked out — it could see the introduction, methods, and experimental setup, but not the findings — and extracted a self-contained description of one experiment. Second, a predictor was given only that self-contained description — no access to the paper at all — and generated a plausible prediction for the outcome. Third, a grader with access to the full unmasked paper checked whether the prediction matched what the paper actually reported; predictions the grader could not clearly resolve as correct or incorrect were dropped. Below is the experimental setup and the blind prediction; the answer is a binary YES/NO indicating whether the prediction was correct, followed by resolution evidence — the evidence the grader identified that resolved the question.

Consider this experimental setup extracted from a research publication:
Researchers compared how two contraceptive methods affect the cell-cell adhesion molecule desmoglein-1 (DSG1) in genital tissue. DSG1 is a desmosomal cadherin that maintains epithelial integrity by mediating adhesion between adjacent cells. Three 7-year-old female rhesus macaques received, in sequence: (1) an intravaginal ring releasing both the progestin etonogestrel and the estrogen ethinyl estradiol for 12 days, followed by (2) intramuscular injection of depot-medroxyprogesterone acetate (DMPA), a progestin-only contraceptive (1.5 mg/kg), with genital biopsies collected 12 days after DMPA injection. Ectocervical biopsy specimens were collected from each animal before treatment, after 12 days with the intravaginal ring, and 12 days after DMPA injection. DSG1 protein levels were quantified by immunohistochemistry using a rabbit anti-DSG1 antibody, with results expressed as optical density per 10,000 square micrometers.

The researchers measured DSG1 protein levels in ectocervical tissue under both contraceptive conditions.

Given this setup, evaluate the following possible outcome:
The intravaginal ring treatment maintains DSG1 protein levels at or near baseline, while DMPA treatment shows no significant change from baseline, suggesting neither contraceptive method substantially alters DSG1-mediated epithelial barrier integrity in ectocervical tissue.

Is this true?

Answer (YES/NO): NO